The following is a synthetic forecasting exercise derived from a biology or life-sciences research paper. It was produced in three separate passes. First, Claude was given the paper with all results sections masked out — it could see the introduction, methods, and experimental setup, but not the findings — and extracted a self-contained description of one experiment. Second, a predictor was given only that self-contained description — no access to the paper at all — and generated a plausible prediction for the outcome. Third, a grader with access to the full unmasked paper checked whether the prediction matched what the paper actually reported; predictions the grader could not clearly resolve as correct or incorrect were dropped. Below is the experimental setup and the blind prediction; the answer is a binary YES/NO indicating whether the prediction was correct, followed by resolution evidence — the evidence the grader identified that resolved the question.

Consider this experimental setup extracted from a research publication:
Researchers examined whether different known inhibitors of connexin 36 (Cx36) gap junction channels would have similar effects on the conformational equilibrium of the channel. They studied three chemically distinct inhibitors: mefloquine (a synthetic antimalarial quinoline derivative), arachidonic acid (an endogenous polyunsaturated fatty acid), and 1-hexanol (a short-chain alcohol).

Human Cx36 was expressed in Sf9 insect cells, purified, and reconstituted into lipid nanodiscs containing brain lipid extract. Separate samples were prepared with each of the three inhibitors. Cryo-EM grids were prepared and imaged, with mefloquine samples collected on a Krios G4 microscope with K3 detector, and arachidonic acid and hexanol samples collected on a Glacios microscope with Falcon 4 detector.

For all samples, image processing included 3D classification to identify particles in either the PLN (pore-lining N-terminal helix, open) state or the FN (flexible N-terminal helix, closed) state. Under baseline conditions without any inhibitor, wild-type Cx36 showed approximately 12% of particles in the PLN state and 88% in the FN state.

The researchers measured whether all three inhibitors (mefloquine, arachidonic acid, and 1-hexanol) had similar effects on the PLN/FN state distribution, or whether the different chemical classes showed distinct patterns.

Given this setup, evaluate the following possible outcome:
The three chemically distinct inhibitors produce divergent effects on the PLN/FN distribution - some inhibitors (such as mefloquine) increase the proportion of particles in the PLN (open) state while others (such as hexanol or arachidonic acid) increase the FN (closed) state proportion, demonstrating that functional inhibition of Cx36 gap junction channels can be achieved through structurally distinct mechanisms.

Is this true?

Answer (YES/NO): NO